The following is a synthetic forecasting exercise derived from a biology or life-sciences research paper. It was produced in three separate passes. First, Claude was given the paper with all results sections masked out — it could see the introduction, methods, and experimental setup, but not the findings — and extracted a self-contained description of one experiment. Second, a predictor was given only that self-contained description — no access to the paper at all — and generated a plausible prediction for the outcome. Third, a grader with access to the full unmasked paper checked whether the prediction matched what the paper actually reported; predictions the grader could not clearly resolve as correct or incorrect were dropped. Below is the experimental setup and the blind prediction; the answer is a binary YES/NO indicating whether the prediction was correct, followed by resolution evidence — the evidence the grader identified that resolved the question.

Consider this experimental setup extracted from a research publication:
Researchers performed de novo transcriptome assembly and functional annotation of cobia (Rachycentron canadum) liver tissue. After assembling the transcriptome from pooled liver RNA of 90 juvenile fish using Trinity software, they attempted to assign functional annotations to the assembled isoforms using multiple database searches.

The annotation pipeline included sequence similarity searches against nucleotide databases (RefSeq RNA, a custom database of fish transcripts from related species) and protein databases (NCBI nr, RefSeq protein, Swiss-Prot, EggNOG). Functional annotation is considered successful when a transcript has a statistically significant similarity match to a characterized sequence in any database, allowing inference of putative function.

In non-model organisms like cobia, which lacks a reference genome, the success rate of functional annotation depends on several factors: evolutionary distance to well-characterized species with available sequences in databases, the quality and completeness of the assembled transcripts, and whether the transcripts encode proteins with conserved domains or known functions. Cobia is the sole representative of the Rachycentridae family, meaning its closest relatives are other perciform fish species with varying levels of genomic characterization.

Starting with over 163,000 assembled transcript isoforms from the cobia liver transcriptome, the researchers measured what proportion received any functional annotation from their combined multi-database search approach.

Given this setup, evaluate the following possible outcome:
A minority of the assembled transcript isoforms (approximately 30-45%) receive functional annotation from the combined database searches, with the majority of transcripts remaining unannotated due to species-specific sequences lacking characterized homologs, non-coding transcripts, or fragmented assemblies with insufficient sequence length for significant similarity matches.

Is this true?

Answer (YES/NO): NO